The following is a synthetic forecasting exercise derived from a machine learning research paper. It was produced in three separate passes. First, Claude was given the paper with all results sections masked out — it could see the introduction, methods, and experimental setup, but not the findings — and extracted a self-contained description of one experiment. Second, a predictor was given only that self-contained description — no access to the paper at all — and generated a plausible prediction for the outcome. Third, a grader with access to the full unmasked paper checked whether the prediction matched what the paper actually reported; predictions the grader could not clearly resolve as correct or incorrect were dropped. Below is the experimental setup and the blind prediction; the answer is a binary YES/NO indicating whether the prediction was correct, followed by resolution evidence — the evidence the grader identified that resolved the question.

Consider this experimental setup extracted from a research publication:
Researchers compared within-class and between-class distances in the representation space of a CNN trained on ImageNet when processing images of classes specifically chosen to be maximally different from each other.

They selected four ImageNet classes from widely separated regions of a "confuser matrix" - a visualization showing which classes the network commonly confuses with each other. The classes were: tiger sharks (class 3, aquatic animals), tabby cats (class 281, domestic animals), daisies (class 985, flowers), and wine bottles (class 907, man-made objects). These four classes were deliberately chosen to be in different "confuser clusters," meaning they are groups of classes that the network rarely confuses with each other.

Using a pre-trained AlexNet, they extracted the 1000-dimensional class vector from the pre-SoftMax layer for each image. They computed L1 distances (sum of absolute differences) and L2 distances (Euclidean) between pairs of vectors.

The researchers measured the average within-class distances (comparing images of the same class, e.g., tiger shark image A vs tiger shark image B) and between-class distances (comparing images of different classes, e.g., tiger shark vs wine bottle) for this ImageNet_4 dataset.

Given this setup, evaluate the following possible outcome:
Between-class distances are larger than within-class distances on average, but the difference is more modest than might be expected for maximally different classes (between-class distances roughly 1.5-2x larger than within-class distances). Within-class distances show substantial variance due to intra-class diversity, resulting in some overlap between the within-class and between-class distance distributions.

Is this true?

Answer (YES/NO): YES